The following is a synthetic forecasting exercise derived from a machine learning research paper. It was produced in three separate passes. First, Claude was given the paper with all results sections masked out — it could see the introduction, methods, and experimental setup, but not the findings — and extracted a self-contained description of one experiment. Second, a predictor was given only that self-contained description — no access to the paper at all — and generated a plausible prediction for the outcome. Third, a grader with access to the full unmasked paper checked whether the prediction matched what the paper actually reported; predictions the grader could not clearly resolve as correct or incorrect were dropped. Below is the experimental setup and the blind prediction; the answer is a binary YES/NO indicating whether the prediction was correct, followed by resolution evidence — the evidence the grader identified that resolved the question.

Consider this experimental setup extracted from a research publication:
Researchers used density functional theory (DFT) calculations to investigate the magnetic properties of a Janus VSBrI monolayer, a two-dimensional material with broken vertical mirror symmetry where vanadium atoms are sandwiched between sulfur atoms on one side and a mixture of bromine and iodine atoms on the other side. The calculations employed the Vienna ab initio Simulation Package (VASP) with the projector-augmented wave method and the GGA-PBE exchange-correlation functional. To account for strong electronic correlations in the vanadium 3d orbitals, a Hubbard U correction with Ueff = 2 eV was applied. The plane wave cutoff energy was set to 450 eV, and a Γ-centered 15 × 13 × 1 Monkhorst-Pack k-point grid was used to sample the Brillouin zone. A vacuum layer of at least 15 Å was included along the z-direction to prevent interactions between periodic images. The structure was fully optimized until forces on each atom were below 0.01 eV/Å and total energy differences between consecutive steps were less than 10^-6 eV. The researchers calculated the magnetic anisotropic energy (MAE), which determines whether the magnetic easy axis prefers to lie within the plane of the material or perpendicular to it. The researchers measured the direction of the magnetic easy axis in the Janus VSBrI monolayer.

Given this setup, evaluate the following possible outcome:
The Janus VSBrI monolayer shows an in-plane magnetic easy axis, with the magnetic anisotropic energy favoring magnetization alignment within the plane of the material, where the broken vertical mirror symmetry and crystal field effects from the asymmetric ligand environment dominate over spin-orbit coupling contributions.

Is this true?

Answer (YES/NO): YES